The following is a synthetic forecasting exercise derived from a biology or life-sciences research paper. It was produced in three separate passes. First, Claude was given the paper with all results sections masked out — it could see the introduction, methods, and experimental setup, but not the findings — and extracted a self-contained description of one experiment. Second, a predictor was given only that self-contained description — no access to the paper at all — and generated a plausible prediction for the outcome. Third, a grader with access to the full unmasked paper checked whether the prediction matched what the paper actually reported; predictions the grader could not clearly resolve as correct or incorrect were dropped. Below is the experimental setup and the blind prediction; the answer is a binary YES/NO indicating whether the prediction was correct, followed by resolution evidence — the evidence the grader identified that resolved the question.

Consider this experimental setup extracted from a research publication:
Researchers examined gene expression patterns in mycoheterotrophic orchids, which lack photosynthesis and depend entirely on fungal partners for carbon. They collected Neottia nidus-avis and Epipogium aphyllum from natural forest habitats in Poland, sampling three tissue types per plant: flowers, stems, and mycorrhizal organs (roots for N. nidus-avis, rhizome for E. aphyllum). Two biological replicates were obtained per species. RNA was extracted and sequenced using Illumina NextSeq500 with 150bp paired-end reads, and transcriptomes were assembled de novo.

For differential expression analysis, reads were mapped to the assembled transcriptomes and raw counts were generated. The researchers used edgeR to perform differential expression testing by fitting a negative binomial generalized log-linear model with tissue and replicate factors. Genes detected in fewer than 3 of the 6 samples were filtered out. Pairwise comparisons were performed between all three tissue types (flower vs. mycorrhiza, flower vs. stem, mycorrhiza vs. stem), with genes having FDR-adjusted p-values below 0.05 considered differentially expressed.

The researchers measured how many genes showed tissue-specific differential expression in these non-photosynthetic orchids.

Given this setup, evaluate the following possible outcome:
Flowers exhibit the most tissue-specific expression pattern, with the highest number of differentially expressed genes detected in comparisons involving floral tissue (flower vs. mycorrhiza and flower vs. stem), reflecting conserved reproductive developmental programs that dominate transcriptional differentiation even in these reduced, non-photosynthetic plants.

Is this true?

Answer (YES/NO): NO